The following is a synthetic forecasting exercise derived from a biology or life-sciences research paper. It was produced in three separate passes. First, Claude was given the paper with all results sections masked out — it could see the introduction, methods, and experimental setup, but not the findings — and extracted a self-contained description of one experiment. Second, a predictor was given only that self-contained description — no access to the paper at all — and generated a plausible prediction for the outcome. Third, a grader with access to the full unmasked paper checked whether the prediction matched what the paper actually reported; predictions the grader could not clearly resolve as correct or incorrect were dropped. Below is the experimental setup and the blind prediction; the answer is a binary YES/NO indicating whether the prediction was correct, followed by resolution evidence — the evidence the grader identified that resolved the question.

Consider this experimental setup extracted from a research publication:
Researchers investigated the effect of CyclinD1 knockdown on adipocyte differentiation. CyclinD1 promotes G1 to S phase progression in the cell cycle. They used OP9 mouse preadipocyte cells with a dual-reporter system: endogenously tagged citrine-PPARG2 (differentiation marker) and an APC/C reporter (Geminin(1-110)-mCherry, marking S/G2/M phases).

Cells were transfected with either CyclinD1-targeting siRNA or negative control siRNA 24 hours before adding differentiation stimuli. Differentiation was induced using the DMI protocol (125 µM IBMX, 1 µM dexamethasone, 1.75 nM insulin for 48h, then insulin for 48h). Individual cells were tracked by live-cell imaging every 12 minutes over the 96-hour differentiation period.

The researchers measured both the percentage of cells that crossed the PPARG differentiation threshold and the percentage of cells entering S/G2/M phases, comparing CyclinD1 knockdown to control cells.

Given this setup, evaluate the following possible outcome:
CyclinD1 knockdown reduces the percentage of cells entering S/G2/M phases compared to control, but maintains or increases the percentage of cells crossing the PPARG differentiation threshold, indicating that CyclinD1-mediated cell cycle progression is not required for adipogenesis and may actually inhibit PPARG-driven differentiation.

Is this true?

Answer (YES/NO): YES